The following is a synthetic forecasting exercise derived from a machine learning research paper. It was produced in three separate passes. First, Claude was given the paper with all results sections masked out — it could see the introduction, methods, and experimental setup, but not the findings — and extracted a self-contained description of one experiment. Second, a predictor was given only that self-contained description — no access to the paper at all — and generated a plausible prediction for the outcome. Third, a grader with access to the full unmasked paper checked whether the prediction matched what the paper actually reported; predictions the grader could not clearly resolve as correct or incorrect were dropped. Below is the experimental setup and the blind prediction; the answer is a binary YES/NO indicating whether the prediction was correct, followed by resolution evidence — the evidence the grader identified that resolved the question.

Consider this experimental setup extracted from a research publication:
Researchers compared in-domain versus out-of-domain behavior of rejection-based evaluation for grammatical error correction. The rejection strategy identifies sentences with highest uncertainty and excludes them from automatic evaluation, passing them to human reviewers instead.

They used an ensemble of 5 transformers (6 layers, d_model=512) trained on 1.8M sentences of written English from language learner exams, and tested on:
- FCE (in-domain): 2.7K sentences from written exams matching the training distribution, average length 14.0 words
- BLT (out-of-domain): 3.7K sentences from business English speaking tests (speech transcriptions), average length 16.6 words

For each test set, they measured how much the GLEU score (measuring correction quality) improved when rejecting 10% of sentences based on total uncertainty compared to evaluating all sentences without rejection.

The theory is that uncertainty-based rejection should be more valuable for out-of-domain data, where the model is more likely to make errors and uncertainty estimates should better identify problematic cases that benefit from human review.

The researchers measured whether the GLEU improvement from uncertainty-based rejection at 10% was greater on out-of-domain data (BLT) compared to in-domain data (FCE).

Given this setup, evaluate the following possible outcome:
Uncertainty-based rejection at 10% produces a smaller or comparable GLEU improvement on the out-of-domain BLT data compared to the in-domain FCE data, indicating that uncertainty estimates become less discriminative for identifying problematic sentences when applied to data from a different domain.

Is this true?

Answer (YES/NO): NO